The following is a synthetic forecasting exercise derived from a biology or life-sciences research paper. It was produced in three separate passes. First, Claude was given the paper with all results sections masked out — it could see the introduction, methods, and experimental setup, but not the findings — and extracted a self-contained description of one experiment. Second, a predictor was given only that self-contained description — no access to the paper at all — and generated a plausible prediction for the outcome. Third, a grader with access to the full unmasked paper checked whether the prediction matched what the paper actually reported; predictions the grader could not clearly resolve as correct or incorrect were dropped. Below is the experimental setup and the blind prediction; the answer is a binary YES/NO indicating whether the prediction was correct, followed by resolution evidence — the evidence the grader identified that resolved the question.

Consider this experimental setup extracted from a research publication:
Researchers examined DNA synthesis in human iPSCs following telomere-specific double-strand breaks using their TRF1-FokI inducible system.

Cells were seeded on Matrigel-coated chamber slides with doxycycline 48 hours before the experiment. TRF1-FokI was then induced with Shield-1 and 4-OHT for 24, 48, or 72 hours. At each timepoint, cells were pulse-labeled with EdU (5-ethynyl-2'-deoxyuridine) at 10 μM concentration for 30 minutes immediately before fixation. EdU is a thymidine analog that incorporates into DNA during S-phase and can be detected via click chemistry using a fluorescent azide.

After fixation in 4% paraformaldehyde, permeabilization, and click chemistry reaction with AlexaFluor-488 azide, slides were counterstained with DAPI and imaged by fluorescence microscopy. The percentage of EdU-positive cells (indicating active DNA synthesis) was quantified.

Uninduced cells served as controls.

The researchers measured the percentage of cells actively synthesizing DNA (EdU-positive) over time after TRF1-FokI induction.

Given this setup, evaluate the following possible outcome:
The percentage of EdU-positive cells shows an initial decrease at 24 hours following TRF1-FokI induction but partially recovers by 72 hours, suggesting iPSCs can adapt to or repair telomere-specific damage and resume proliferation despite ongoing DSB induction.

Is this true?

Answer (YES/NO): NO